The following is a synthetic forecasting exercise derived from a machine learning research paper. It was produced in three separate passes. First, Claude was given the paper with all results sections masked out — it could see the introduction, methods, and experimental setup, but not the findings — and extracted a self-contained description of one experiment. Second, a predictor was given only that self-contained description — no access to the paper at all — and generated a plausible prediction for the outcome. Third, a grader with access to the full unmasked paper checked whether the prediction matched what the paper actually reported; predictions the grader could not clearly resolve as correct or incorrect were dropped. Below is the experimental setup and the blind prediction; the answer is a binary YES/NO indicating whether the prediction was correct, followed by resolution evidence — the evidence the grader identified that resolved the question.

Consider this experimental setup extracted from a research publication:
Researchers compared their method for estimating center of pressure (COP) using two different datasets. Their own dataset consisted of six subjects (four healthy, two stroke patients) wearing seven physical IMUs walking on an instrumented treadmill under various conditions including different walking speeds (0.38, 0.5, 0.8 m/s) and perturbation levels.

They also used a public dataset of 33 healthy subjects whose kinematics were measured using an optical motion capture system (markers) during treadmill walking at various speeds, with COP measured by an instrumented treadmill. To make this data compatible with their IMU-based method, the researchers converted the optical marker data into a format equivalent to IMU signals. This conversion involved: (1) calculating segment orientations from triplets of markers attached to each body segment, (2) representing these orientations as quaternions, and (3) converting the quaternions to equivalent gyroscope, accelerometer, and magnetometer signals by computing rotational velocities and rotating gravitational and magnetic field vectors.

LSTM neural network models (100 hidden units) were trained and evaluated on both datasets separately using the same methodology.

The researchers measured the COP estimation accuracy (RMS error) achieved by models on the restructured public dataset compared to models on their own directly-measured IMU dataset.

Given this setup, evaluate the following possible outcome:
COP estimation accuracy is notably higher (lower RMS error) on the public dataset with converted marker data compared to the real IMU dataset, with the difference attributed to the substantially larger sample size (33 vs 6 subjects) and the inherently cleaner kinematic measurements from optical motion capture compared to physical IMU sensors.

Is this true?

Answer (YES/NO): NO